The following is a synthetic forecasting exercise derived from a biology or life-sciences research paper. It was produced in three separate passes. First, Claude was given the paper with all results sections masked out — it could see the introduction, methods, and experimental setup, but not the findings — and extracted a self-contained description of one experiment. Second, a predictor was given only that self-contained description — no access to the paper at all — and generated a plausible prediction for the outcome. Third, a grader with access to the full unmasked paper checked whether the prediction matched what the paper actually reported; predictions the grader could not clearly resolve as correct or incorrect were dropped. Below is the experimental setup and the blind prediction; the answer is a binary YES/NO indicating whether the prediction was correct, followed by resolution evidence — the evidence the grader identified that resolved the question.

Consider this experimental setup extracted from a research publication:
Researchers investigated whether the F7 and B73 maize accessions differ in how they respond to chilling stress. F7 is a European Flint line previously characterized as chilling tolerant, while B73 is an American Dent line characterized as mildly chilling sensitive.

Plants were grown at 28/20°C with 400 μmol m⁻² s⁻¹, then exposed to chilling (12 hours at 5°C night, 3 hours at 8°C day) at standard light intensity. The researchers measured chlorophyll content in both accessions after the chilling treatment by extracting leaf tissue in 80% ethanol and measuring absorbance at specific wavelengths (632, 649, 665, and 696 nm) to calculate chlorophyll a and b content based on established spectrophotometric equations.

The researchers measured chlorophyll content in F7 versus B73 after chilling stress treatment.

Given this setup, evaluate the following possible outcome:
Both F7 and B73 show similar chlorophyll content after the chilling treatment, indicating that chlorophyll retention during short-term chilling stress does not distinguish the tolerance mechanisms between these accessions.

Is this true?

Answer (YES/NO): YES